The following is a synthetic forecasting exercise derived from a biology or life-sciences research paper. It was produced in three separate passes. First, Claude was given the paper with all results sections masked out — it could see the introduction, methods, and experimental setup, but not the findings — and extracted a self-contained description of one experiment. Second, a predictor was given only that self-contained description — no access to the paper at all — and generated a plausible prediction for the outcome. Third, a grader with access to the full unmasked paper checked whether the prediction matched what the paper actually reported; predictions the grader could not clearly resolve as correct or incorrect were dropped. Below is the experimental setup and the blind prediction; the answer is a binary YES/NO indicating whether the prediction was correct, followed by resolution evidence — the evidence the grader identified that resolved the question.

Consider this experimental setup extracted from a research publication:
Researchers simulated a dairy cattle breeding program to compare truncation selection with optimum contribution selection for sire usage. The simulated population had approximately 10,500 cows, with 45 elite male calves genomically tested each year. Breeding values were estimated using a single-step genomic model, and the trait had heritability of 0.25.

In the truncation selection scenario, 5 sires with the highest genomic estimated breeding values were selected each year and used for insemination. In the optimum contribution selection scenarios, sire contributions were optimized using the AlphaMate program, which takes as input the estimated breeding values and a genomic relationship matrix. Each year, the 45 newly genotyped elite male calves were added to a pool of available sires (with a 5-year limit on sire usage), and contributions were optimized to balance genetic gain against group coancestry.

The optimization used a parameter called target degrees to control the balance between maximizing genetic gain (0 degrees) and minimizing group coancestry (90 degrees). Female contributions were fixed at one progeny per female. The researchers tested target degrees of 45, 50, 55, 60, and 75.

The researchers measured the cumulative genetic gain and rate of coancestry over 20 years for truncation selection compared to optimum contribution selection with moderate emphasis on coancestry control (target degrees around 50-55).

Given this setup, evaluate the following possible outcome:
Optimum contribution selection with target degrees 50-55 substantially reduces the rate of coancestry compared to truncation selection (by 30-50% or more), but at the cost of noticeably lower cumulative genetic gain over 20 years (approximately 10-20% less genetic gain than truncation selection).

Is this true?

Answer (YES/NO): NO